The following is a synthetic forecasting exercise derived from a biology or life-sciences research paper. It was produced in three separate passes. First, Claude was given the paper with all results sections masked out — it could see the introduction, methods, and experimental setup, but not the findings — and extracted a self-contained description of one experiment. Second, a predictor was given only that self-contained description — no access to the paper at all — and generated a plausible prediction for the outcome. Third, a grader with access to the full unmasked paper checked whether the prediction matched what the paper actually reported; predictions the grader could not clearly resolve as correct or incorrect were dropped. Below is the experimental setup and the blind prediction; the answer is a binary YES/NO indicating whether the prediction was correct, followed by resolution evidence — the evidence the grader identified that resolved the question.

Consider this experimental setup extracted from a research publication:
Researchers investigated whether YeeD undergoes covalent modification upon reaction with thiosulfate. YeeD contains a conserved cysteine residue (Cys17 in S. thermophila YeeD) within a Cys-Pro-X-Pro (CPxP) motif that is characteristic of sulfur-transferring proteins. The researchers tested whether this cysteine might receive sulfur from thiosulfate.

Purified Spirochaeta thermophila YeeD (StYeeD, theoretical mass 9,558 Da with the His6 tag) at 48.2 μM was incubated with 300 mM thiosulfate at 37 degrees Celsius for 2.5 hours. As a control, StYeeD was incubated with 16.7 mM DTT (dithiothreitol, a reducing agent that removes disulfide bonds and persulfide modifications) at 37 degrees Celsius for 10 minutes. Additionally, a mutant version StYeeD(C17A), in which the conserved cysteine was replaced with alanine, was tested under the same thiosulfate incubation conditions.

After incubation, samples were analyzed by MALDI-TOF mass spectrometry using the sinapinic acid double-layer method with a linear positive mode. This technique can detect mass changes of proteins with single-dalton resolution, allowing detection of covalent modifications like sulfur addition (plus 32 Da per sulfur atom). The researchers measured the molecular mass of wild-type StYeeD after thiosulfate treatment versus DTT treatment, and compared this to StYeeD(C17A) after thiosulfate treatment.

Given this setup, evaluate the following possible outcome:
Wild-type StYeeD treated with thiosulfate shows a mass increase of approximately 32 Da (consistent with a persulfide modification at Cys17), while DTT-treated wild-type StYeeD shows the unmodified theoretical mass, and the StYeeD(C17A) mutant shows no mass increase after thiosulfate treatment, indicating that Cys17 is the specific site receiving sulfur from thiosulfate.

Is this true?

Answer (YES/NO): NO